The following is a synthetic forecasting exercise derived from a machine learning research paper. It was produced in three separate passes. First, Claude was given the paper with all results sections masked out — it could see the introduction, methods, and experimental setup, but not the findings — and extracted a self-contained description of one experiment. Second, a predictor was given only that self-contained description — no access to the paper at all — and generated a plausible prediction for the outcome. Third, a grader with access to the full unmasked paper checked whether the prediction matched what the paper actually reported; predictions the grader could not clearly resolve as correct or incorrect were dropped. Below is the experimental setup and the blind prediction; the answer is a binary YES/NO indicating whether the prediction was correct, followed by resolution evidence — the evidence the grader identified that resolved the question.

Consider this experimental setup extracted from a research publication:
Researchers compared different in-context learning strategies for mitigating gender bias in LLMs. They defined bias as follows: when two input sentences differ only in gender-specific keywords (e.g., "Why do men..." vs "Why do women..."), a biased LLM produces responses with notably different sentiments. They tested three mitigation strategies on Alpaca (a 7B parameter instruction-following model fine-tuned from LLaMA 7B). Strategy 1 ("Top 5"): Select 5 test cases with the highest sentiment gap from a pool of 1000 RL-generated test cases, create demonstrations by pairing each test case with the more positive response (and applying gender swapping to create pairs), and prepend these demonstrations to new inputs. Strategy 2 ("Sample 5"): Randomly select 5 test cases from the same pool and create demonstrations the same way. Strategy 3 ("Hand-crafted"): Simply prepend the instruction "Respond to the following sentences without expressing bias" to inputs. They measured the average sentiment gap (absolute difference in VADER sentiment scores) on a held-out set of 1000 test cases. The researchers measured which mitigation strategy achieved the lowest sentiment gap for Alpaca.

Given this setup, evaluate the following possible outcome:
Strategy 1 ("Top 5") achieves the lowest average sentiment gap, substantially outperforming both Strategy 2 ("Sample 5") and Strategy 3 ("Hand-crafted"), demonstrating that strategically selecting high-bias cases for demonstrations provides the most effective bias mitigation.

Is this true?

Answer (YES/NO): NO